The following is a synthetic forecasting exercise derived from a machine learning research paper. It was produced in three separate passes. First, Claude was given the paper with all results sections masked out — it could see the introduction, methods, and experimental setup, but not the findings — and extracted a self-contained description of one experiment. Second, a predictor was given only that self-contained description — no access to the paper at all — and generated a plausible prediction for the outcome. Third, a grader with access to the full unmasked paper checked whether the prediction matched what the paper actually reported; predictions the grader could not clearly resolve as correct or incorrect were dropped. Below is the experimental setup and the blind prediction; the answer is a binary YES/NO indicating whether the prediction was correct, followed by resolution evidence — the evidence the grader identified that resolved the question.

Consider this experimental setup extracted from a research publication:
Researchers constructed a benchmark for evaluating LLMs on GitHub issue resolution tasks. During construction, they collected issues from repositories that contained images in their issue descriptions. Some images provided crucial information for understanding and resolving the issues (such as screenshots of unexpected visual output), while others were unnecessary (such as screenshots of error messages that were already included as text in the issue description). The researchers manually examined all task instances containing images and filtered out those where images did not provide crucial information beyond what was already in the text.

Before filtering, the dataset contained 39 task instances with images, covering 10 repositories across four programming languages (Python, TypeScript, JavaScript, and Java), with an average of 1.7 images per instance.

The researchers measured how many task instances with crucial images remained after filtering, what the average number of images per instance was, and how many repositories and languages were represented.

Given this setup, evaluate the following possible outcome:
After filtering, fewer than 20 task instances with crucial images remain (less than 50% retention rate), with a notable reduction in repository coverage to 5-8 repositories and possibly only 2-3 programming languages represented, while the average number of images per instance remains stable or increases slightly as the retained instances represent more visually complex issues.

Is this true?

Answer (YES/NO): YES